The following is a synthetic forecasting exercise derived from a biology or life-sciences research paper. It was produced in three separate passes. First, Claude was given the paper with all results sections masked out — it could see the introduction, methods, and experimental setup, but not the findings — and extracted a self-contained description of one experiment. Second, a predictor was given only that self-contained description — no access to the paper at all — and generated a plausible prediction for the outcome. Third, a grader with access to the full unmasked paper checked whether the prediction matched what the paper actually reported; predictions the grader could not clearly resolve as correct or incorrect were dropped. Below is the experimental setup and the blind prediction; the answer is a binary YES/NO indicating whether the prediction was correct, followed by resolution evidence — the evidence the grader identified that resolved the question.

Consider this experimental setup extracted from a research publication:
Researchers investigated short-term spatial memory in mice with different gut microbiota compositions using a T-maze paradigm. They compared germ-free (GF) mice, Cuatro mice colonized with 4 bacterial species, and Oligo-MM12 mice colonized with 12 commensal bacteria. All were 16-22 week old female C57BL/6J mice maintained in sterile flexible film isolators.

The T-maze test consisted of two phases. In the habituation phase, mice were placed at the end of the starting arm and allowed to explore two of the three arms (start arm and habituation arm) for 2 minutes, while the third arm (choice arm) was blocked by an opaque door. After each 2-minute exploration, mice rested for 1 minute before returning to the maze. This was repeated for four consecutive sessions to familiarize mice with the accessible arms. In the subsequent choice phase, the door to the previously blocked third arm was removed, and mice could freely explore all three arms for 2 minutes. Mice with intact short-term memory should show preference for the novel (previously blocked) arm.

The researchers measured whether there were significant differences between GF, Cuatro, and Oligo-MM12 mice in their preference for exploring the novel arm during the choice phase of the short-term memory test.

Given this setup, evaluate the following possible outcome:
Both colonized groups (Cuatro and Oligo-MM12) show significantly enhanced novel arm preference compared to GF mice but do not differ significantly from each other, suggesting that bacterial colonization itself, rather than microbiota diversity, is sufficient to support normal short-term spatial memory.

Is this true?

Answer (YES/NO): NO